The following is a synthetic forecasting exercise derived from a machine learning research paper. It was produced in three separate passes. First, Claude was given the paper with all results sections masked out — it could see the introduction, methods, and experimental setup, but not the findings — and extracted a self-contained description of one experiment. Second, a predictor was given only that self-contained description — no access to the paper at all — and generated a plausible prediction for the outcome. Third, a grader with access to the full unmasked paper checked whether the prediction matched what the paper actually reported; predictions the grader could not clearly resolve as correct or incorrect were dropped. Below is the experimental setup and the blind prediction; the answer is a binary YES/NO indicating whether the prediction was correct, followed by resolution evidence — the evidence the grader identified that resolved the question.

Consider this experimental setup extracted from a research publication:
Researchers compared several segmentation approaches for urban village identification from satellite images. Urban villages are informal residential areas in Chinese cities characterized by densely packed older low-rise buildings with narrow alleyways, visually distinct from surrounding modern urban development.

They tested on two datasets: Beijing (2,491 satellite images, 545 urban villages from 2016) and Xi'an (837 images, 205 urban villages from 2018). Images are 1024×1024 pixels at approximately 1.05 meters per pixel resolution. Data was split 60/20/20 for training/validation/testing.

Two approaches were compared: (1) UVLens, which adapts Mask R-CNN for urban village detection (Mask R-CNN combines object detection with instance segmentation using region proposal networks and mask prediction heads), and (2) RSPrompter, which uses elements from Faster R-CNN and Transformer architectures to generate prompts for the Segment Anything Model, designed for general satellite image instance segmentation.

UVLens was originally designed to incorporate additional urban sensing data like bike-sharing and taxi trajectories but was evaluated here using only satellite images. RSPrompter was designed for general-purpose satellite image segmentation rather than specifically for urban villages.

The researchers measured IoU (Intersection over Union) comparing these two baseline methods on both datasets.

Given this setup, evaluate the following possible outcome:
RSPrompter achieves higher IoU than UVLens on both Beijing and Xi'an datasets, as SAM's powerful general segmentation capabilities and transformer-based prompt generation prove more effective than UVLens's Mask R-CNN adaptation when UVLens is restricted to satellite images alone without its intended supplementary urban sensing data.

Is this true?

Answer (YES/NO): NO